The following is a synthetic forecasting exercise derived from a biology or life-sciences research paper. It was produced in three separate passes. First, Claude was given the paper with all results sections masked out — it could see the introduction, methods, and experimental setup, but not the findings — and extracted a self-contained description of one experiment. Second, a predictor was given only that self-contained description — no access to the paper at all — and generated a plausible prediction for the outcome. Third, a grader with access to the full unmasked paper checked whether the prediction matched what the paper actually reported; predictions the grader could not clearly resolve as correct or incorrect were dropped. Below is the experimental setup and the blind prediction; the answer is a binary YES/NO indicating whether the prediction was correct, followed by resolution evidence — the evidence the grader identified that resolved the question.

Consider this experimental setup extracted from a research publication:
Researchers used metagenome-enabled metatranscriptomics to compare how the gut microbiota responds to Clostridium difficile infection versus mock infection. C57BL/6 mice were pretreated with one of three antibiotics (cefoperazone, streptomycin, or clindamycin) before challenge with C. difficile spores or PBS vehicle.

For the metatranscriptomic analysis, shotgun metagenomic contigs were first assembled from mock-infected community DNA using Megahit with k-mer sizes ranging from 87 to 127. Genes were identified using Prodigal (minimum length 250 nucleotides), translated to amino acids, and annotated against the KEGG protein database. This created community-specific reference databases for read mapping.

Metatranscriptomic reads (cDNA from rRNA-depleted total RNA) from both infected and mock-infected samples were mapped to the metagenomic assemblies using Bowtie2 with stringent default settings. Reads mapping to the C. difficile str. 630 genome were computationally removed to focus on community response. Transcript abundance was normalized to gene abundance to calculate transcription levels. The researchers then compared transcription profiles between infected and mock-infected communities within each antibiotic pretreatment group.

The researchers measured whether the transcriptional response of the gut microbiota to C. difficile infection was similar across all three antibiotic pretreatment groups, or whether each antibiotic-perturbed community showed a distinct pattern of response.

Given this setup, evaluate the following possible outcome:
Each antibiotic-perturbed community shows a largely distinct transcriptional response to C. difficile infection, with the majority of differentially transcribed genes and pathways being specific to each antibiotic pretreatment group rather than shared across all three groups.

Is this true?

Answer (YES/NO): NO